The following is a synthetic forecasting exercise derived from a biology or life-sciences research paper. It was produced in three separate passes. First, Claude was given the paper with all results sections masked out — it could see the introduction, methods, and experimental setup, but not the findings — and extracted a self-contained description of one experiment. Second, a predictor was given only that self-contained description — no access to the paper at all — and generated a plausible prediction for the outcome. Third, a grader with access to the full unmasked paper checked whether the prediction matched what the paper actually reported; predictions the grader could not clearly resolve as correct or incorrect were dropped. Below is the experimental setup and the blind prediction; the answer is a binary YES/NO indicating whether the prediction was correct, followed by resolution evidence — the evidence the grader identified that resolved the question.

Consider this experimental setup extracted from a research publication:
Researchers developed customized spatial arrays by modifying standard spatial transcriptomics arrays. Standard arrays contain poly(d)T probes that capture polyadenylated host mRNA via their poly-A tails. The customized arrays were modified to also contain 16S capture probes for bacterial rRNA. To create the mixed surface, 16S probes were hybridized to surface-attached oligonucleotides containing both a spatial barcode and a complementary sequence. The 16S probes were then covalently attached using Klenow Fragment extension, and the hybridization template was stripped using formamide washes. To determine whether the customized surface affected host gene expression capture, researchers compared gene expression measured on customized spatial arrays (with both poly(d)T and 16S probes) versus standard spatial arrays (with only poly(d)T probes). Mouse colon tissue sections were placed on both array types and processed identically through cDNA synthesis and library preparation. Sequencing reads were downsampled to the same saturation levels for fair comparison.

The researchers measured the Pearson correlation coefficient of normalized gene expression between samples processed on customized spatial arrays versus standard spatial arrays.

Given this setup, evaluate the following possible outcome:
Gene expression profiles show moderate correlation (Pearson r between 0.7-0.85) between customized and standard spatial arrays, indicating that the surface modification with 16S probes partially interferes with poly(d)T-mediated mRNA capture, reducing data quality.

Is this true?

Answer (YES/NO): NO